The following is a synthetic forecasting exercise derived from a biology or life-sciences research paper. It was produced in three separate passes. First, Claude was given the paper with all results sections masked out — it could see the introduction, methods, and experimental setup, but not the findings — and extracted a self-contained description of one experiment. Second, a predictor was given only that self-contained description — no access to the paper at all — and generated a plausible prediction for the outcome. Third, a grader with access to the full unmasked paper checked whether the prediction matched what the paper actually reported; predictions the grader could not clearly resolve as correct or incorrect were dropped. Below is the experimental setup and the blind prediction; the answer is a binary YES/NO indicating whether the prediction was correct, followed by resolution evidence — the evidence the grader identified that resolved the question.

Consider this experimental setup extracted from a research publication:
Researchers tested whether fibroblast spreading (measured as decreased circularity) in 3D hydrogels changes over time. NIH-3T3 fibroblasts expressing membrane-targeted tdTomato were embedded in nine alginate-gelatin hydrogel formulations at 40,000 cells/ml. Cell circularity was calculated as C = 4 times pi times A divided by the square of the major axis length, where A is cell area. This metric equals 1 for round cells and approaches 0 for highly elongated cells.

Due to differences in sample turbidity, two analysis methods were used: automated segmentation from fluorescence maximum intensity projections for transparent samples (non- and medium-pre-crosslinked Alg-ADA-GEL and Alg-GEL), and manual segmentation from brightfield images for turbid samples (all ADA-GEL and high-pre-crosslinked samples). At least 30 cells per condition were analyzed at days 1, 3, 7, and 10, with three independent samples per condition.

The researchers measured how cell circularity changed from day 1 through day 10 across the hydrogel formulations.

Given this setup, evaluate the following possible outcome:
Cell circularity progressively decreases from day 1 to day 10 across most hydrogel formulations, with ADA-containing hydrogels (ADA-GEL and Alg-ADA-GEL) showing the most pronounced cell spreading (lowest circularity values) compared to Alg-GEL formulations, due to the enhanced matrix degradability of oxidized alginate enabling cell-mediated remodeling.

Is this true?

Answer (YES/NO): NO